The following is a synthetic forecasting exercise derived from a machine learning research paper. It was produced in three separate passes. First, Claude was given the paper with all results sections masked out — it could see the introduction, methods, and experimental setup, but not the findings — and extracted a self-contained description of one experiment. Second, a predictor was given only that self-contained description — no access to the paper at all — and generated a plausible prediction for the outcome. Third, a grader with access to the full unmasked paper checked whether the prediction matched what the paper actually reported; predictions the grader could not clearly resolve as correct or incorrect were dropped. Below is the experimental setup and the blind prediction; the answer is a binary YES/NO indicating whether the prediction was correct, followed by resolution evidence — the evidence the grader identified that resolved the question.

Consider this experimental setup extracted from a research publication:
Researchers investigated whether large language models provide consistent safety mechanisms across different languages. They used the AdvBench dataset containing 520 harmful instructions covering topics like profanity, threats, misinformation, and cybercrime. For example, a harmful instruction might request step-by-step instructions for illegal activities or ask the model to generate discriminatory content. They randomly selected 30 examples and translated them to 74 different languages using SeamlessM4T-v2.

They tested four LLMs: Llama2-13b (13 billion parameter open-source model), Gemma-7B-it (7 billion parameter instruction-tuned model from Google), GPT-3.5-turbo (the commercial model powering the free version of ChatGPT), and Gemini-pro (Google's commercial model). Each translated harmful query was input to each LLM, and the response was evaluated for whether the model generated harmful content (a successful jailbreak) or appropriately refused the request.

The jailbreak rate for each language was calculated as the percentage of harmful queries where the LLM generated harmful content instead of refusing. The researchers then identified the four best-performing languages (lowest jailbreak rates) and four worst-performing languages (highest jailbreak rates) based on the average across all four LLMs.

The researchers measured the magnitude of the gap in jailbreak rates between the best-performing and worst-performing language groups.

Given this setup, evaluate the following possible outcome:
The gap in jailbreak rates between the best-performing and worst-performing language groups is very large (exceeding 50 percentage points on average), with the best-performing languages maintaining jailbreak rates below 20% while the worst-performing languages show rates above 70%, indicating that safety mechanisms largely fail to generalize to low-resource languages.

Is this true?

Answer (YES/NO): NO